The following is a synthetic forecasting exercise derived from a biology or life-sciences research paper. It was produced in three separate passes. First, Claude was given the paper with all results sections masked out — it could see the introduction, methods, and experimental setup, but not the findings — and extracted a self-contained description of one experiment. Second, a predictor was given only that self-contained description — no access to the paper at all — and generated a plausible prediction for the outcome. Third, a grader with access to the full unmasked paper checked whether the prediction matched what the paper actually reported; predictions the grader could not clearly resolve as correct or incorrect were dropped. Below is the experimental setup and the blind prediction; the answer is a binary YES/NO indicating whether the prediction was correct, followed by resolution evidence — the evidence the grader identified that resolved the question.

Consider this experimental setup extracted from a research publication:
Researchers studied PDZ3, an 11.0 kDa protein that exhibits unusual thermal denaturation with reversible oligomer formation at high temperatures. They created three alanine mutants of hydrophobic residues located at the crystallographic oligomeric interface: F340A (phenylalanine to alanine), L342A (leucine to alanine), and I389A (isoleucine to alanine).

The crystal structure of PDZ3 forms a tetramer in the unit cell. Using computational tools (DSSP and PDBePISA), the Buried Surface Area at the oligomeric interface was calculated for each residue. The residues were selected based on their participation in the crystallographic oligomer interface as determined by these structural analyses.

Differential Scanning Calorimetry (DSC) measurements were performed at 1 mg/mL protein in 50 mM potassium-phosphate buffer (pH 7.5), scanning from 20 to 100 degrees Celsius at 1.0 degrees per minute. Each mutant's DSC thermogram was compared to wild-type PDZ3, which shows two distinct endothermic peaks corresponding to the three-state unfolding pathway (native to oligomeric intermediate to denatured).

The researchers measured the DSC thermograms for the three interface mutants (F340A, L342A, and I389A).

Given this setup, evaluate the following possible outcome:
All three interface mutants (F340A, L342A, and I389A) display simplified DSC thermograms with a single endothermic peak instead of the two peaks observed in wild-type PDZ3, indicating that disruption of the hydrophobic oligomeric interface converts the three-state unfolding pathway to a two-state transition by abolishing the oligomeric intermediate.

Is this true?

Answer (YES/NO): NO